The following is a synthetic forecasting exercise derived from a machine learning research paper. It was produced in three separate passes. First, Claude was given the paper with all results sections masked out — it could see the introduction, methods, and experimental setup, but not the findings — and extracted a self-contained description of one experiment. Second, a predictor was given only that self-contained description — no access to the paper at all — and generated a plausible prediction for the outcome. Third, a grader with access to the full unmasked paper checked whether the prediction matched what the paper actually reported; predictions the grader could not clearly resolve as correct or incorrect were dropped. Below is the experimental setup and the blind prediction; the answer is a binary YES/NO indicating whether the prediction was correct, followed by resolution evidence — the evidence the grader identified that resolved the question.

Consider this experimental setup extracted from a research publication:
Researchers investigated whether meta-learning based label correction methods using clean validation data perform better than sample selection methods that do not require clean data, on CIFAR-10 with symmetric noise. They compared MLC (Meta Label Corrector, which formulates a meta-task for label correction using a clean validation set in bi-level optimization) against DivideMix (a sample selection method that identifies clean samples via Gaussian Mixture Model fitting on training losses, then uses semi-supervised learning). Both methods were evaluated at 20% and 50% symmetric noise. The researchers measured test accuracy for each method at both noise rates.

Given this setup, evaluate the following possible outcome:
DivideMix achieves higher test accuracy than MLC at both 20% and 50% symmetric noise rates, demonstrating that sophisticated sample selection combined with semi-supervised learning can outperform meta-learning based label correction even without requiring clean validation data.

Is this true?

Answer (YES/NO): YES